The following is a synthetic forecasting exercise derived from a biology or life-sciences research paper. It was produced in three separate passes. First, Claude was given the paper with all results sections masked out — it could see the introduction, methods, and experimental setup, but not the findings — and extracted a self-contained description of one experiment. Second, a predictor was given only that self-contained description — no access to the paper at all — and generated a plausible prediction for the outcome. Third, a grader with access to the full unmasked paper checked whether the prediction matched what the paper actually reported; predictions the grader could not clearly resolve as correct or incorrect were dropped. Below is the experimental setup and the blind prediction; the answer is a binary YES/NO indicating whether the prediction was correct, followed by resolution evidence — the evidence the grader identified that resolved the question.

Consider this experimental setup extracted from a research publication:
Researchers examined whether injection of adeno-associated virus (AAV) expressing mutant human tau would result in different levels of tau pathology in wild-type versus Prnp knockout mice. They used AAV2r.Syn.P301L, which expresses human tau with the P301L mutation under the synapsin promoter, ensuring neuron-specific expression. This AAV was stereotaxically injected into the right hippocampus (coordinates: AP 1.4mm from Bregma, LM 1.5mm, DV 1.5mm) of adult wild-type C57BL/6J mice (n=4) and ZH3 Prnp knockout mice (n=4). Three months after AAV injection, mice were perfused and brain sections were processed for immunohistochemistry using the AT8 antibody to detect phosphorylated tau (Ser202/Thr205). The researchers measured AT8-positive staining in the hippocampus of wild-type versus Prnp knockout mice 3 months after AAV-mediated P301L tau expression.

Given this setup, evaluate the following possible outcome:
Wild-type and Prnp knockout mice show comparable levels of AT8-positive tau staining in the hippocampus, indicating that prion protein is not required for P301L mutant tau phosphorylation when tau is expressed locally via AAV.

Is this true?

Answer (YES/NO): NO